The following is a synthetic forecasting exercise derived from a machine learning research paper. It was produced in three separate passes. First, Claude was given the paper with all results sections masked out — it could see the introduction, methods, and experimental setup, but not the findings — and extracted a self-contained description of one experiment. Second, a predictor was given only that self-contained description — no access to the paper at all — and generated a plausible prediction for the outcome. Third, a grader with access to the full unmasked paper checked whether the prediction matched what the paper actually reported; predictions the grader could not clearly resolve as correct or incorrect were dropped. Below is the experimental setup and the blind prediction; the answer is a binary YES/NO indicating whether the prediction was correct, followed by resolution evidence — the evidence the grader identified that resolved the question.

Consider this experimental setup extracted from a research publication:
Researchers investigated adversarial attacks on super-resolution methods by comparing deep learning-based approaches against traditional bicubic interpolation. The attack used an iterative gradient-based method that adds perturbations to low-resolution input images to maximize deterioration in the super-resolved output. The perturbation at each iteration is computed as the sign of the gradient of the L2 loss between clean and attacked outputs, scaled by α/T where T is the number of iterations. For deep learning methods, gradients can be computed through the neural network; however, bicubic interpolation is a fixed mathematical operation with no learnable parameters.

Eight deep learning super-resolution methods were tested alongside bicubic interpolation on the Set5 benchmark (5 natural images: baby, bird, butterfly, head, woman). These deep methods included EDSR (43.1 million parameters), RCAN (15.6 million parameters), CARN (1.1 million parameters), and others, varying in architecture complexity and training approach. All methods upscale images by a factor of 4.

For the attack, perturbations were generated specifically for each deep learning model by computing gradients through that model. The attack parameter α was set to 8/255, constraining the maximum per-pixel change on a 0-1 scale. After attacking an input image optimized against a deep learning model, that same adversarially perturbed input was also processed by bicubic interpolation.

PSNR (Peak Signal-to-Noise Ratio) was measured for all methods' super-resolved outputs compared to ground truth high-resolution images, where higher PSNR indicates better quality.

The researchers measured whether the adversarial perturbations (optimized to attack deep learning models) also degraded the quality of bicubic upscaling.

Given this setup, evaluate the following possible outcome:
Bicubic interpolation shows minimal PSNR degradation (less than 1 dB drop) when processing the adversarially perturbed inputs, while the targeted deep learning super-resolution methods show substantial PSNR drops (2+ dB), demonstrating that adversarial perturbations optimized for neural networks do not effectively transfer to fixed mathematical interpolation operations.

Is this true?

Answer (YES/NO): YES